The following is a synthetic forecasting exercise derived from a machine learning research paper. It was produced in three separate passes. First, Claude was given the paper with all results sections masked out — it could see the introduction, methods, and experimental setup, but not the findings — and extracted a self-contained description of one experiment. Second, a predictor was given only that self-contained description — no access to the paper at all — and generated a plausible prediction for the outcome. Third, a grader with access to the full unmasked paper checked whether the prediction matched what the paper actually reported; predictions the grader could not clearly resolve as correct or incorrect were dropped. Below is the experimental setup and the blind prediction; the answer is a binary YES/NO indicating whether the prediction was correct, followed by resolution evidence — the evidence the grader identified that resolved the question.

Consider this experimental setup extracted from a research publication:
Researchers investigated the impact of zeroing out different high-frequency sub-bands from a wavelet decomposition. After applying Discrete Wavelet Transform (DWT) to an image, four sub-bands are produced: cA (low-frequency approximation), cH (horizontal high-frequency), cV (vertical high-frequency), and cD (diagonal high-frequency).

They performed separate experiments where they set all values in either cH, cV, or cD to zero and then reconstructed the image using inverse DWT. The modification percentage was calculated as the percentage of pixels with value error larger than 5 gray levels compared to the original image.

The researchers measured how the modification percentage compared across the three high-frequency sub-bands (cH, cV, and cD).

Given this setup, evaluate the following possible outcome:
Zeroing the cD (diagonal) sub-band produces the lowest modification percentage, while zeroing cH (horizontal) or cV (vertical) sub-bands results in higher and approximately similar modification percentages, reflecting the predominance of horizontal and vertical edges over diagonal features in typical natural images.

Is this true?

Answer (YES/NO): YES